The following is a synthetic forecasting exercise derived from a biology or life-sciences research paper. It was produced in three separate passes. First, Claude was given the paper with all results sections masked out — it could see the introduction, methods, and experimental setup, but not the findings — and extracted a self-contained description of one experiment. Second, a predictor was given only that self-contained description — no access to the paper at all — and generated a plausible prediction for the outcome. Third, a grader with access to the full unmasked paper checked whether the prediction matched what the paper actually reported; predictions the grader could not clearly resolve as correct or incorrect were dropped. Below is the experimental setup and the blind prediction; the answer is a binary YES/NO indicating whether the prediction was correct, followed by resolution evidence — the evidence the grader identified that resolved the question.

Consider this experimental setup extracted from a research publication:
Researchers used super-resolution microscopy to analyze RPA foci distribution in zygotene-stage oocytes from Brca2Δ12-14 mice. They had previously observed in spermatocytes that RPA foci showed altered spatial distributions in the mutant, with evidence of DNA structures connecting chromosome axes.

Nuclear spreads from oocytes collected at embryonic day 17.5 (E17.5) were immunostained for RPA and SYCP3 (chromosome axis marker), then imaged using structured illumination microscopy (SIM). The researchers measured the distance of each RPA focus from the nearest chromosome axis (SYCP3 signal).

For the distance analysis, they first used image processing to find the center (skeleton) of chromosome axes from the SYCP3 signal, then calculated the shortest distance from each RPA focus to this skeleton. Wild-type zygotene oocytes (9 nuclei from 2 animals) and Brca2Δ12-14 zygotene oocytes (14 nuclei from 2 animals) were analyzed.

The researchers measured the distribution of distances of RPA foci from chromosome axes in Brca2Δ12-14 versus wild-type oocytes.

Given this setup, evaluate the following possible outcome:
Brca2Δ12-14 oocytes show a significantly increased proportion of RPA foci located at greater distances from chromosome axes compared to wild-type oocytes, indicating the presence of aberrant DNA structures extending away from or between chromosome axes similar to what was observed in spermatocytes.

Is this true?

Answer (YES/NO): NO